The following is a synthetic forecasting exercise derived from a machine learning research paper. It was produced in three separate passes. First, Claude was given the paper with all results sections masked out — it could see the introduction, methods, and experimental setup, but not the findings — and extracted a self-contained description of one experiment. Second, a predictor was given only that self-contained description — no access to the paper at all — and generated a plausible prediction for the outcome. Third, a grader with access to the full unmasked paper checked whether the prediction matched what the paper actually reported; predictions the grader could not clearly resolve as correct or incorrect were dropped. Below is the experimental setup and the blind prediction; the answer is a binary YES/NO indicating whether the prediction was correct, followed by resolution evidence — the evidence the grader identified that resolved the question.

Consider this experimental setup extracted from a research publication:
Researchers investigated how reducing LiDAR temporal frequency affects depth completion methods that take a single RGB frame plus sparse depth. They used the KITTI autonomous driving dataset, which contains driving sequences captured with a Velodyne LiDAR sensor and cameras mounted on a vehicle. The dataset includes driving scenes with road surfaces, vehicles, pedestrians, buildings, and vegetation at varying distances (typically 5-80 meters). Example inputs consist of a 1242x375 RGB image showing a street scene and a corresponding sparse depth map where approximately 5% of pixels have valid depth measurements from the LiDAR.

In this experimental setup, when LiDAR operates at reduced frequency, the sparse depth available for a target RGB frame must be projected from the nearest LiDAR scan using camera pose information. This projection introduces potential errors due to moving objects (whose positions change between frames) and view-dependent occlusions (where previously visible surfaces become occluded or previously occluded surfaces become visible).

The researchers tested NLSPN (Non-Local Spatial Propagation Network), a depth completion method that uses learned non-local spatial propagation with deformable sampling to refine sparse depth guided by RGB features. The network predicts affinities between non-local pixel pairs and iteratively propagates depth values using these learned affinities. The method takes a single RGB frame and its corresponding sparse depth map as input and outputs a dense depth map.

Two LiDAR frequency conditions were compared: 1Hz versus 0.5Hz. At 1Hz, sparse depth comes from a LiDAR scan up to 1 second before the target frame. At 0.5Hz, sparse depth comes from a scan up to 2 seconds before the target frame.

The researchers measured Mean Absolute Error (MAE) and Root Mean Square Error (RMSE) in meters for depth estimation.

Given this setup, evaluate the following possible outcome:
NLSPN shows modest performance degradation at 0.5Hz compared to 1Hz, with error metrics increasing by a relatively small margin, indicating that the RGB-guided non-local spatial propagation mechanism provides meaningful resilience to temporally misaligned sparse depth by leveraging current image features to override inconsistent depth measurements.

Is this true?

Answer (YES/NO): NO